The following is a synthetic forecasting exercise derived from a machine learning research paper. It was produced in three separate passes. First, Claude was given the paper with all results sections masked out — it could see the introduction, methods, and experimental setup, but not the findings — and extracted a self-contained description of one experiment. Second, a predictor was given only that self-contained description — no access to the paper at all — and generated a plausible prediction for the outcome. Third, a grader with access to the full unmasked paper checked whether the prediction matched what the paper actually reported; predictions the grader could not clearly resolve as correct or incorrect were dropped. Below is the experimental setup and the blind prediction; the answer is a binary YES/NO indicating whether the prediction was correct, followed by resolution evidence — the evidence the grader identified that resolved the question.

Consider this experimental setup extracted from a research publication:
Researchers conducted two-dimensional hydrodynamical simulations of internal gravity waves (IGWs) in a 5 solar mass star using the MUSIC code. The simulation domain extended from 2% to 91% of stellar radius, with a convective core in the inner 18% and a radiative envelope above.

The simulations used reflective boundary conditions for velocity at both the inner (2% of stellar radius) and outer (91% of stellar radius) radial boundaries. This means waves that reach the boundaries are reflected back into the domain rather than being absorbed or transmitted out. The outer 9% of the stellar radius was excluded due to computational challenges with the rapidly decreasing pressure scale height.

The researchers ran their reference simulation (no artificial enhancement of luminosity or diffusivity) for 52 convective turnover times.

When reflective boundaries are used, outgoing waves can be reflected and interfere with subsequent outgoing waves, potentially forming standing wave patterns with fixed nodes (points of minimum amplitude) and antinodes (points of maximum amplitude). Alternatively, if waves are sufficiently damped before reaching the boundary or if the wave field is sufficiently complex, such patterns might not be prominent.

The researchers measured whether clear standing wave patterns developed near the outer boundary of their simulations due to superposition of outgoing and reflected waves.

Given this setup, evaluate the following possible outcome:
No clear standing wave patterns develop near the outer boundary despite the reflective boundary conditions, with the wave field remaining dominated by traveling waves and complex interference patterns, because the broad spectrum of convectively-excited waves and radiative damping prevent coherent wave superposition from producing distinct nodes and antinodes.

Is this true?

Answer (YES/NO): NO